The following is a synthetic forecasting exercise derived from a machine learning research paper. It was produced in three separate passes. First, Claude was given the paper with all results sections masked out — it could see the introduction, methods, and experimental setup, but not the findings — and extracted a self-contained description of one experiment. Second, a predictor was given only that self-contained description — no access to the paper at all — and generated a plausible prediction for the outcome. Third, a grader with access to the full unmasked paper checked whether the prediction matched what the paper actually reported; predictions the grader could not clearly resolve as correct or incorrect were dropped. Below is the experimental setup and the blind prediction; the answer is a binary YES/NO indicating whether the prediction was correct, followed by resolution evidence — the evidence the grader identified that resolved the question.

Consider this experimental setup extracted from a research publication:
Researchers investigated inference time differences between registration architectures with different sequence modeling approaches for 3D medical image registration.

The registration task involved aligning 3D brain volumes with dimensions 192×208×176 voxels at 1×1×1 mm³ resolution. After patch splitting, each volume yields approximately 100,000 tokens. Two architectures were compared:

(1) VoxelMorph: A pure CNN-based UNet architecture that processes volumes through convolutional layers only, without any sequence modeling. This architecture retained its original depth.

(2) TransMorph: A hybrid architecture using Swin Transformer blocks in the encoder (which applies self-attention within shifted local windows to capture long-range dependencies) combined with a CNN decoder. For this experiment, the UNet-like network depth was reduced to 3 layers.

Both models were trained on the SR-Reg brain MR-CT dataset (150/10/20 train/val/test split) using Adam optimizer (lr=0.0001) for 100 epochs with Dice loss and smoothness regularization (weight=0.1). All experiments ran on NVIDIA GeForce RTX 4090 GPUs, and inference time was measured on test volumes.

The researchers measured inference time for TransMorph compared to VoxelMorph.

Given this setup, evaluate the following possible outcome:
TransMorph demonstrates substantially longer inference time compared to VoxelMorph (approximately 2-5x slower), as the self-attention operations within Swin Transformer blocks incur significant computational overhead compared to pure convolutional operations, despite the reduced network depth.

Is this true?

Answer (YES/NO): NO